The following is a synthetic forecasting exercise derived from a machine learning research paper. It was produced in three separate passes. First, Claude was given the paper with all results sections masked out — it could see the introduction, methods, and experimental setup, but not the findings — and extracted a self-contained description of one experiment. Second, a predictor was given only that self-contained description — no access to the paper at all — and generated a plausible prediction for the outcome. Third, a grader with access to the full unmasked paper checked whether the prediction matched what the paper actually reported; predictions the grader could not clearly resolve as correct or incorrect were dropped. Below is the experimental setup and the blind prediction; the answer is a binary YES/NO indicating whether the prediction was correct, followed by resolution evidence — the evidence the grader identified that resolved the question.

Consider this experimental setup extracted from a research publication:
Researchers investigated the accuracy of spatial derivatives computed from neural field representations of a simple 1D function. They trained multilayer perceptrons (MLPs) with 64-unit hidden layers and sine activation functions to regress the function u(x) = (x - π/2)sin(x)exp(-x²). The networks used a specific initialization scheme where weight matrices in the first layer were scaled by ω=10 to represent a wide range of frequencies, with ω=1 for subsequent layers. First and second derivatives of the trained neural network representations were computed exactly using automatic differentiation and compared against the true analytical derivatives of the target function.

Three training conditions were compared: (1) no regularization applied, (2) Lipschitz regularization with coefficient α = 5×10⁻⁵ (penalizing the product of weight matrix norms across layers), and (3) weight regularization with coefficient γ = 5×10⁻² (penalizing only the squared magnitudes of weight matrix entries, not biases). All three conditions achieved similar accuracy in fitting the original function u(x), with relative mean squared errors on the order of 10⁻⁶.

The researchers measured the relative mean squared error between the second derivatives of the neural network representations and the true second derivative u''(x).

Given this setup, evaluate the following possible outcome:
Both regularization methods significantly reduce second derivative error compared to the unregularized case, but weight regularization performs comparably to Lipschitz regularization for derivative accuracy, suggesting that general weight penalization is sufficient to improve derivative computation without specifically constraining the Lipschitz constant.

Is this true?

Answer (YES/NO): NO